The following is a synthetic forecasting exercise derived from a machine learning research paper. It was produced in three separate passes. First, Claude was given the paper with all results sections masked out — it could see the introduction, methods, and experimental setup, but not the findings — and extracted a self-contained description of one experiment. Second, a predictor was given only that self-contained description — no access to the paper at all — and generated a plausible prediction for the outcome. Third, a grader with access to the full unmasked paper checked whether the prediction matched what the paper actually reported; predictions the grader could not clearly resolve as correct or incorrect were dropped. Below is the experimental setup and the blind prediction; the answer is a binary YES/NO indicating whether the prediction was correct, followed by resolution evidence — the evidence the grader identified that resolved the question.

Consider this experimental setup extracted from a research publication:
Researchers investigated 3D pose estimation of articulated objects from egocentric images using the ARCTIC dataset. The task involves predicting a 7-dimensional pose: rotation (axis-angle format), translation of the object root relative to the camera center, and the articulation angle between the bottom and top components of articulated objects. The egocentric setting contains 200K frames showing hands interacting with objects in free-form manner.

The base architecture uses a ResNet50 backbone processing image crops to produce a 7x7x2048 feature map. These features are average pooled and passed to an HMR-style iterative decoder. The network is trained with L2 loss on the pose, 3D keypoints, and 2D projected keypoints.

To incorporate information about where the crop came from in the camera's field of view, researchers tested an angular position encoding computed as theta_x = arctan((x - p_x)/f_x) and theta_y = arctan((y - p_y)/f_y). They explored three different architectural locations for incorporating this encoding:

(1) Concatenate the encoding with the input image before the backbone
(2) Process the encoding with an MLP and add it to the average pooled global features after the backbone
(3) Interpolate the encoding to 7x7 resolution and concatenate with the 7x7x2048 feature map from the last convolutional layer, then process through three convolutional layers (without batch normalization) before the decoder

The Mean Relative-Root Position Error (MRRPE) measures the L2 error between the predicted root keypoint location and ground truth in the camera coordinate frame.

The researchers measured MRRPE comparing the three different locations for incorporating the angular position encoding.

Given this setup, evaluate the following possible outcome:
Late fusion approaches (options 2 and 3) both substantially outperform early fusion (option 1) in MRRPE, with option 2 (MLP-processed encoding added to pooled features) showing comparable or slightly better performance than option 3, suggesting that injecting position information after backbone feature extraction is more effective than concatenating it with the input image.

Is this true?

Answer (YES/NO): NO